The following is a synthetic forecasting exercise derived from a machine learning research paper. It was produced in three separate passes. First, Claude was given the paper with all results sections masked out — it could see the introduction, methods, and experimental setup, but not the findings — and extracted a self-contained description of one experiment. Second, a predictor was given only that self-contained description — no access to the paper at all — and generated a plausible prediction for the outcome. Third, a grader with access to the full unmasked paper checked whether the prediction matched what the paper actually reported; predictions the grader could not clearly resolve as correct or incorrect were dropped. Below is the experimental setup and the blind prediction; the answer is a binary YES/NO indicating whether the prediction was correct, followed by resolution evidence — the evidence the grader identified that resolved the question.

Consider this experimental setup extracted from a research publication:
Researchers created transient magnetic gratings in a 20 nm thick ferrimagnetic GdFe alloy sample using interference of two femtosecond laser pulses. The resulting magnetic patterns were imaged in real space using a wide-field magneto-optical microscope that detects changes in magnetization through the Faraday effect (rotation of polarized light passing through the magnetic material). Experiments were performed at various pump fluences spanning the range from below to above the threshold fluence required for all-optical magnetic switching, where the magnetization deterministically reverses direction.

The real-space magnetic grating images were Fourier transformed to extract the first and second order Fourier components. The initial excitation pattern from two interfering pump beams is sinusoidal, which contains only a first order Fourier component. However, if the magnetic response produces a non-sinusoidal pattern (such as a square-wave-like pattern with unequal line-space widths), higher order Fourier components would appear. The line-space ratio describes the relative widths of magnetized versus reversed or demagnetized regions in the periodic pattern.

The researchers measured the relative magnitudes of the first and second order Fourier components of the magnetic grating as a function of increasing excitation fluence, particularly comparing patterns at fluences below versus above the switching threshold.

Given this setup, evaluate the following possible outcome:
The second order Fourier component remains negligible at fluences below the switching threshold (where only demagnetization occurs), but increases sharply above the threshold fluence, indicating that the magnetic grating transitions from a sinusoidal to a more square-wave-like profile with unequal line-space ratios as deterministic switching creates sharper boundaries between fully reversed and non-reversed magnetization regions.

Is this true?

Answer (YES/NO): YES